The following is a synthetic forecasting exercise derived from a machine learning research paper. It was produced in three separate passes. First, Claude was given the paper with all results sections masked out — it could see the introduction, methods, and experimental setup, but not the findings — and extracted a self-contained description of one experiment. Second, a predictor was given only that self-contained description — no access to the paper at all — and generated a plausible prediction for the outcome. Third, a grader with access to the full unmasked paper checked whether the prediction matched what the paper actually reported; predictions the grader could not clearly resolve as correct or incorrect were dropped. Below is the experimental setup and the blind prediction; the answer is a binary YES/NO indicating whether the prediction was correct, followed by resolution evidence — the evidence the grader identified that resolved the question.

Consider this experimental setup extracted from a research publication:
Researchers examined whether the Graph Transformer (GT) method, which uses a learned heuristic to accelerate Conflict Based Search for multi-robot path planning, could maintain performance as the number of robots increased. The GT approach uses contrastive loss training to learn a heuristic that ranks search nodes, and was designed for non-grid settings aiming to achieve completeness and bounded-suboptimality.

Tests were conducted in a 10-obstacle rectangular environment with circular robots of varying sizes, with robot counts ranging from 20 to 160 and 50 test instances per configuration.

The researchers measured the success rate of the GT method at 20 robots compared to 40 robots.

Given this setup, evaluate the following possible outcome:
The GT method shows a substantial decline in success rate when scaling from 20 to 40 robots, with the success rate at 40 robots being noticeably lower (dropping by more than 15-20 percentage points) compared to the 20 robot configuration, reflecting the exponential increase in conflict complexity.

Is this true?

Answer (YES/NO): YES